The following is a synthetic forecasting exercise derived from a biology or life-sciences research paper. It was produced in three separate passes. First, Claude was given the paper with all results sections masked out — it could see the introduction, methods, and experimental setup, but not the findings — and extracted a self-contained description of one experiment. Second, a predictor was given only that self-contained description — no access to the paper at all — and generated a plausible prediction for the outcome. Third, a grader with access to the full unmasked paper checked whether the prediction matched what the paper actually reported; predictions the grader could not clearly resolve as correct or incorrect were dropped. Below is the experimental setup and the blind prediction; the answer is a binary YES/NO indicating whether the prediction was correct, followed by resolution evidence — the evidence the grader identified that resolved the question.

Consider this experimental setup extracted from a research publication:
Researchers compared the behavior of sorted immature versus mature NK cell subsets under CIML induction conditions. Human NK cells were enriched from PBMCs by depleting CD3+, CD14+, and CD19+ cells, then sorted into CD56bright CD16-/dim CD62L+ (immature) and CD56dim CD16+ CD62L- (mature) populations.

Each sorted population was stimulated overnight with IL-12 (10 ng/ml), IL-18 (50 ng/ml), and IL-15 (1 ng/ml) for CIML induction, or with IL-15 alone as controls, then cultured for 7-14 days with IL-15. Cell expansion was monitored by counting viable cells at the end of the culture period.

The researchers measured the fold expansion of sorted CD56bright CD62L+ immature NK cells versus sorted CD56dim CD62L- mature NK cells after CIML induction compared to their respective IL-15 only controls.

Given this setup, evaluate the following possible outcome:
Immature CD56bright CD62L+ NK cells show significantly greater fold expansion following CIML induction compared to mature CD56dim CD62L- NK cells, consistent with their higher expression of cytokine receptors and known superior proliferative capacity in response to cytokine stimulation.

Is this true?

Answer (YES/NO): YES